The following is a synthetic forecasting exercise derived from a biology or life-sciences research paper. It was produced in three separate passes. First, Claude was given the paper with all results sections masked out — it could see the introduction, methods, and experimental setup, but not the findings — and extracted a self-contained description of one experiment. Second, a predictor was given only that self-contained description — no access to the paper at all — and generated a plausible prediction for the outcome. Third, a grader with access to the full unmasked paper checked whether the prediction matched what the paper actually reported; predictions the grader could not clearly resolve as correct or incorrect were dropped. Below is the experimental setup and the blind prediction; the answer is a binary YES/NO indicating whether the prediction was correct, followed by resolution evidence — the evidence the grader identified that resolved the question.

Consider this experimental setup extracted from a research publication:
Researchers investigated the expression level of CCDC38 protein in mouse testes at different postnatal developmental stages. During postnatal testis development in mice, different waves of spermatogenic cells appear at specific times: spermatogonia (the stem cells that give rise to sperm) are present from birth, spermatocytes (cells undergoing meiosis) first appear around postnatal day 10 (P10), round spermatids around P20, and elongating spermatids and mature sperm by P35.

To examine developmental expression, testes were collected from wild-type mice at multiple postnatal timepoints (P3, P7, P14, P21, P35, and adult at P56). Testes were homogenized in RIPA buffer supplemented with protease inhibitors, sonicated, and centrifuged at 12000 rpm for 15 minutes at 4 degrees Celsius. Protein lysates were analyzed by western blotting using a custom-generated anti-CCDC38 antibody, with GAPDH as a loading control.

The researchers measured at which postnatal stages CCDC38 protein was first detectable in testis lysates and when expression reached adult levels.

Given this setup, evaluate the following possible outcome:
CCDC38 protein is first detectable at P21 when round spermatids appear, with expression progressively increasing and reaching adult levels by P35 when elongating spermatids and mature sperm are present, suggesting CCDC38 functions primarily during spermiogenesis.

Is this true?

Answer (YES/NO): NO